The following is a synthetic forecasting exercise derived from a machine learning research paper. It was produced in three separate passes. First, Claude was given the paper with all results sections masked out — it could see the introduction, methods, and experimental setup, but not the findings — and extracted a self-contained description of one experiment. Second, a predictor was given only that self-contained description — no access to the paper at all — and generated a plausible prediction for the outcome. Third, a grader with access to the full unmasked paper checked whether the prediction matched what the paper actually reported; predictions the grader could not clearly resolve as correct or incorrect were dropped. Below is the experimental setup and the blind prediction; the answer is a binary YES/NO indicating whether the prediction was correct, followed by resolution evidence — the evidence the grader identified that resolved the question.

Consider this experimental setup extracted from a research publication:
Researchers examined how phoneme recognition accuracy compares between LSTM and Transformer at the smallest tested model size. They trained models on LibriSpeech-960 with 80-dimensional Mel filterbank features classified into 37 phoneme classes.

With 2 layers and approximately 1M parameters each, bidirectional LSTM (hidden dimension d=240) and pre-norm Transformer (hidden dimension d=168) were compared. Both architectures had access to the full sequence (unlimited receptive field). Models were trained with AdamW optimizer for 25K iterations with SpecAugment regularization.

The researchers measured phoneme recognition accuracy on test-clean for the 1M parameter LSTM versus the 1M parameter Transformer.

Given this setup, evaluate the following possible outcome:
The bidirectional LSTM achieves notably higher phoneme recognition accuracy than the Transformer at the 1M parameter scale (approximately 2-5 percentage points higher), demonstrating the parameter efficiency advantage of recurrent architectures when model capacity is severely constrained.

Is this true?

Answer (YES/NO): NO